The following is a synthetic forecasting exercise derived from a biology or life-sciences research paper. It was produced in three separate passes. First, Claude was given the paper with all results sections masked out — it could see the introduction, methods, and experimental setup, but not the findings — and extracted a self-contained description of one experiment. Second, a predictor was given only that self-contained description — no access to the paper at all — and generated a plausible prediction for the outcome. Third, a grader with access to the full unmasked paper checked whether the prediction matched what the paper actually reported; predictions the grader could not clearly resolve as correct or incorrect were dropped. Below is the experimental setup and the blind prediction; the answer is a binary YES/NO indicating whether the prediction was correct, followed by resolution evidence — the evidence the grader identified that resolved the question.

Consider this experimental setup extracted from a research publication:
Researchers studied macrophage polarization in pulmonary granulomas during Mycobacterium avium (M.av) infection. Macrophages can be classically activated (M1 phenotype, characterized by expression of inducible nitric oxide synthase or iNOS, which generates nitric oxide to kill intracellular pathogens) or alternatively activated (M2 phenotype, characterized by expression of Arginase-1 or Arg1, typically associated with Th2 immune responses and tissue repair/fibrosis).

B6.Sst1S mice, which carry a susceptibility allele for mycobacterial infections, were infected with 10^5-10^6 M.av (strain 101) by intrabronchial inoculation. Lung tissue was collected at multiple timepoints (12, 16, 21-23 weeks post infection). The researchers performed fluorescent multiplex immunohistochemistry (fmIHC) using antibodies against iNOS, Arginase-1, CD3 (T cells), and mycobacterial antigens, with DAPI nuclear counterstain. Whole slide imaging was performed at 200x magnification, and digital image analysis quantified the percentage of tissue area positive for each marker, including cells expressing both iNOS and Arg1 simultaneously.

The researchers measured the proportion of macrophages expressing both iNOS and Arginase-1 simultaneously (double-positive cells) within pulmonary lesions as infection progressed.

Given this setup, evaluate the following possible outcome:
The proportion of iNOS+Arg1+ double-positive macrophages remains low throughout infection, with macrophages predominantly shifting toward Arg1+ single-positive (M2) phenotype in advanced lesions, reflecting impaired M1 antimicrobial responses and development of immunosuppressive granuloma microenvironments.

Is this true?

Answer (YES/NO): NO